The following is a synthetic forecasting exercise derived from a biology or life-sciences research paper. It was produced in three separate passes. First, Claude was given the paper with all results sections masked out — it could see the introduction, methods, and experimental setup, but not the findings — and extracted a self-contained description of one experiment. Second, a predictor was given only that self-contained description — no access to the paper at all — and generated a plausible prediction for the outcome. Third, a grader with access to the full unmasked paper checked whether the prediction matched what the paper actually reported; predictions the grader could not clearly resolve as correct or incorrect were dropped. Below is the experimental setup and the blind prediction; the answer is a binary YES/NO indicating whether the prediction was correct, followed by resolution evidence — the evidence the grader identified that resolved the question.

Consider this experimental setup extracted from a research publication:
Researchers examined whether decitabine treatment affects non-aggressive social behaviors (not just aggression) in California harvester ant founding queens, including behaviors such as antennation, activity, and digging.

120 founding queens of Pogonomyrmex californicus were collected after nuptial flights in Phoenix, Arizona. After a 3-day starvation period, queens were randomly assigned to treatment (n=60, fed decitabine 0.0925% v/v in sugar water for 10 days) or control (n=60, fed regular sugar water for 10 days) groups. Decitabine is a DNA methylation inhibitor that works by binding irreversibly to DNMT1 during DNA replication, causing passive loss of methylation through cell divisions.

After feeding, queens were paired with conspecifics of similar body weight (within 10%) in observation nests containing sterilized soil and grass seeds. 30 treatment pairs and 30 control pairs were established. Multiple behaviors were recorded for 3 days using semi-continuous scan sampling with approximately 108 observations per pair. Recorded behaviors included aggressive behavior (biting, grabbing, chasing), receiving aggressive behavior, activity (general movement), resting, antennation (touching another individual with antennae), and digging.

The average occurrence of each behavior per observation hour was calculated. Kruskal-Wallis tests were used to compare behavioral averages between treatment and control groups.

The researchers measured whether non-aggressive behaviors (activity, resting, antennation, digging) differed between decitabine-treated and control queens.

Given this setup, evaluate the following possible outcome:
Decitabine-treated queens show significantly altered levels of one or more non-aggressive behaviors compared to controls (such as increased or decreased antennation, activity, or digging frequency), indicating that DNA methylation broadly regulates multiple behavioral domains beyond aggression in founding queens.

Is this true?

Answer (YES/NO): YES